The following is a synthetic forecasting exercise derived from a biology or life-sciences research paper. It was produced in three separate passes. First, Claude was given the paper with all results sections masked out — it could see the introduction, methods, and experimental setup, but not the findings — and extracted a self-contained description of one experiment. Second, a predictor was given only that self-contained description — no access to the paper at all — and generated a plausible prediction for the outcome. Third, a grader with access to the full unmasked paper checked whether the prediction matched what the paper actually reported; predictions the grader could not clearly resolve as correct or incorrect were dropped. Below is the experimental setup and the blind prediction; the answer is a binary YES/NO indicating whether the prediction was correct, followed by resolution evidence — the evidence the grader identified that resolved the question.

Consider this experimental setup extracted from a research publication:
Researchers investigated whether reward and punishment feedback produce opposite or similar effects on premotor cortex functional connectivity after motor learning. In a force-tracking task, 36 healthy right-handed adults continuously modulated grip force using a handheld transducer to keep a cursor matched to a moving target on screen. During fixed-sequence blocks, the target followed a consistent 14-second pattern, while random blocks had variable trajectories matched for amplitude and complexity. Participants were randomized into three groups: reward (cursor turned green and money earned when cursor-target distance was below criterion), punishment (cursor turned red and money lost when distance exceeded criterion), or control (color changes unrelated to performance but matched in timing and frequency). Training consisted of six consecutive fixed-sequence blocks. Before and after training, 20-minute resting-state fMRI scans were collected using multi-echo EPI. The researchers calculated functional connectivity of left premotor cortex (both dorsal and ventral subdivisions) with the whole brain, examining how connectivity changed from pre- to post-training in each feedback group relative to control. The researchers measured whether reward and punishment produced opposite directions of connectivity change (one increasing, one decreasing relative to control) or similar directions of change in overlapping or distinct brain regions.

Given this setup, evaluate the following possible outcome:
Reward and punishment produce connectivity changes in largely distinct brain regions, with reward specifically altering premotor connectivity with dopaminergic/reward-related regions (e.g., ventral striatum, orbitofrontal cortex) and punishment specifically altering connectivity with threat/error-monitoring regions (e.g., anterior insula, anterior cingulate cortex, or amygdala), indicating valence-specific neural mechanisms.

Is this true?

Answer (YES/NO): NO